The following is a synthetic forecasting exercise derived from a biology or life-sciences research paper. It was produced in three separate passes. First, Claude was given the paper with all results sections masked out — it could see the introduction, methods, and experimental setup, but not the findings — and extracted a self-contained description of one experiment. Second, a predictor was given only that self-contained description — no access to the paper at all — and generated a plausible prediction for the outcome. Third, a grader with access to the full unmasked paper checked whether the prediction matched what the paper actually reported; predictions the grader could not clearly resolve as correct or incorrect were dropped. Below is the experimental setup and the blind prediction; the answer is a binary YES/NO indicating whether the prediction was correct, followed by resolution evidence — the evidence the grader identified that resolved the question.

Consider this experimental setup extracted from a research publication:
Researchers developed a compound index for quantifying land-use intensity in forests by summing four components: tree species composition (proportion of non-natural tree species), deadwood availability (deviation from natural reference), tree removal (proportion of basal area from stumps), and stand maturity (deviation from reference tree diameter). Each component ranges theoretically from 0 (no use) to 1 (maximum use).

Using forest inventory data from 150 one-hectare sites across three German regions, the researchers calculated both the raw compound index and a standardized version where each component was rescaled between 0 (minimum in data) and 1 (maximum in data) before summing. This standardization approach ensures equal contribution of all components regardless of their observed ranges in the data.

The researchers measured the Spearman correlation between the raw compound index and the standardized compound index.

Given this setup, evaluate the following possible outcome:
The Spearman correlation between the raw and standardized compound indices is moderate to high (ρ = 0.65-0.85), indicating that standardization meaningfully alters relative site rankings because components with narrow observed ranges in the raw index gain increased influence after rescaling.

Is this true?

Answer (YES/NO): NO